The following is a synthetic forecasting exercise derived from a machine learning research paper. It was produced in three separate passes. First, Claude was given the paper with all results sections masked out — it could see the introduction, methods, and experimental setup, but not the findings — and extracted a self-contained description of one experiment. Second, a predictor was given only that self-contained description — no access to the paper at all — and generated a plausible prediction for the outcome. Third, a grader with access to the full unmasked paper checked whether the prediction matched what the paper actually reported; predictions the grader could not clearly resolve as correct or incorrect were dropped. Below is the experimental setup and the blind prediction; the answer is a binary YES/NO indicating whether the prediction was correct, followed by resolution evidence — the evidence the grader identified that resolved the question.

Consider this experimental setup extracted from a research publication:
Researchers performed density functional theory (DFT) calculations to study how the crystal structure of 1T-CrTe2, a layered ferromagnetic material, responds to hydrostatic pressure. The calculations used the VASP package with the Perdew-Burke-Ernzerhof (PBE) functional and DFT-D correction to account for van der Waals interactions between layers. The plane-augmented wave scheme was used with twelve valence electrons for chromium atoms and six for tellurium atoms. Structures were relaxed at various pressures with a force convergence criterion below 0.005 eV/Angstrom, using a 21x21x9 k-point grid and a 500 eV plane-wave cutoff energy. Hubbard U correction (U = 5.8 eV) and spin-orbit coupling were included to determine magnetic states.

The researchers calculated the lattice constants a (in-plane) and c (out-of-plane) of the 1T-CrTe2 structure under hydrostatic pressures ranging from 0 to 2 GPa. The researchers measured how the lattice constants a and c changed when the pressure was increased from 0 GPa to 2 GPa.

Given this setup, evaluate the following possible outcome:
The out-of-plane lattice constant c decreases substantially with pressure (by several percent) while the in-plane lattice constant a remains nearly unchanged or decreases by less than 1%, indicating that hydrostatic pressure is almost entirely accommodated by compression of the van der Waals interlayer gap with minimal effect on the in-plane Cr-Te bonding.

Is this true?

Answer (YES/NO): NO